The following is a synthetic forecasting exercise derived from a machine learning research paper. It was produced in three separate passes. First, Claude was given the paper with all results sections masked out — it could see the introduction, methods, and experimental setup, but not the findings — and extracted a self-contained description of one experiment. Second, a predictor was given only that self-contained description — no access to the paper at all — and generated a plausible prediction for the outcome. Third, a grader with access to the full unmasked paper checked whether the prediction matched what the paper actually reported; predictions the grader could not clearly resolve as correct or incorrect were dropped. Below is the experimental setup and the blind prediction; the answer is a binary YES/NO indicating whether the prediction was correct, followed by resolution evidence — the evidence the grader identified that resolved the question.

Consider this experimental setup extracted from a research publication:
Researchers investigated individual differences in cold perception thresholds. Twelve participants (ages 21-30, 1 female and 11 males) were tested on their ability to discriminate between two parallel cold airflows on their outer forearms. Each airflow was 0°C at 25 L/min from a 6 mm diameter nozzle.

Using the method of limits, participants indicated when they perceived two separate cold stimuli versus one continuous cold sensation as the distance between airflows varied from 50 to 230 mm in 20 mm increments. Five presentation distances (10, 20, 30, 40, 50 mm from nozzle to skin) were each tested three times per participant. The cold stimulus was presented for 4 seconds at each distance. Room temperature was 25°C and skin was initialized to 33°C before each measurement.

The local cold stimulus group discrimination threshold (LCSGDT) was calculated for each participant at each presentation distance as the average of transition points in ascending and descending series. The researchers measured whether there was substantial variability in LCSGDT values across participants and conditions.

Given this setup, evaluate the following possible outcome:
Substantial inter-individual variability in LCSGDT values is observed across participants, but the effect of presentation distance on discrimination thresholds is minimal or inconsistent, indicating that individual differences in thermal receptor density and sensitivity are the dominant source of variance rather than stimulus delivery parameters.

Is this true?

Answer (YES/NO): NO